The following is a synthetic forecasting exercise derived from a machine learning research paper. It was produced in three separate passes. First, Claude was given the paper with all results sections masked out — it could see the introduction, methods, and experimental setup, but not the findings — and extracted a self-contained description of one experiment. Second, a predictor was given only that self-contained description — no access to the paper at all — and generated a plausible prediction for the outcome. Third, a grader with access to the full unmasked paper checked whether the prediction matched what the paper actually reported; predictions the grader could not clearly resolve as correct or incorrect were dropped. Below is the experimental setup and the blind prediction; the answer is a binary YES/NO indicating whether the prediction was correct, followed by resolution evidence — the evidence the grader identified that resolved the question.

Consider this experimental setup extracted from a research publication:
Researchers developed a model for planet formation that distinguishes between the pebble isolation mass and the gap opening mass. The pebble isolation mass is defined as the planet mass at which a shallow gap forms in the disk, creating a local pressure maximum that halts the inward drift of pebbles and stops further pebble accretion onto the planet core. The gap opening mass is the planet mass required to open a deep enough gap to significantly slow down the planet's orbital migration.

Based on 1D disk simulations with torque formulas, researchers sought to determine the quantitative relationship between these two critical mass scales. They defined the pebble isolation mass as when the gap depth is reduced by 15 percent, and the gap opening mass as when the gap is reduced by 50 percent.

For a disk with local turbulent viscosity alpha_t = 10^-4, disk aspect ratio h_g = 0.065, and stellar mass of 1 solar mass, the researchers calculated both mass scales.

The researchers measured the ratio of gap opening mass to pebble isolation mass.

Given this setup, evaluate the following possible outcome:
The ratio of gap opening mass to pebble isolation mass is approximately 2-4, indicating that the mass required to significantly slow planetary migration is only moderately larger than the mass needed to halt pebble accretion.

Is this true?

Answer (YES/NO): YES